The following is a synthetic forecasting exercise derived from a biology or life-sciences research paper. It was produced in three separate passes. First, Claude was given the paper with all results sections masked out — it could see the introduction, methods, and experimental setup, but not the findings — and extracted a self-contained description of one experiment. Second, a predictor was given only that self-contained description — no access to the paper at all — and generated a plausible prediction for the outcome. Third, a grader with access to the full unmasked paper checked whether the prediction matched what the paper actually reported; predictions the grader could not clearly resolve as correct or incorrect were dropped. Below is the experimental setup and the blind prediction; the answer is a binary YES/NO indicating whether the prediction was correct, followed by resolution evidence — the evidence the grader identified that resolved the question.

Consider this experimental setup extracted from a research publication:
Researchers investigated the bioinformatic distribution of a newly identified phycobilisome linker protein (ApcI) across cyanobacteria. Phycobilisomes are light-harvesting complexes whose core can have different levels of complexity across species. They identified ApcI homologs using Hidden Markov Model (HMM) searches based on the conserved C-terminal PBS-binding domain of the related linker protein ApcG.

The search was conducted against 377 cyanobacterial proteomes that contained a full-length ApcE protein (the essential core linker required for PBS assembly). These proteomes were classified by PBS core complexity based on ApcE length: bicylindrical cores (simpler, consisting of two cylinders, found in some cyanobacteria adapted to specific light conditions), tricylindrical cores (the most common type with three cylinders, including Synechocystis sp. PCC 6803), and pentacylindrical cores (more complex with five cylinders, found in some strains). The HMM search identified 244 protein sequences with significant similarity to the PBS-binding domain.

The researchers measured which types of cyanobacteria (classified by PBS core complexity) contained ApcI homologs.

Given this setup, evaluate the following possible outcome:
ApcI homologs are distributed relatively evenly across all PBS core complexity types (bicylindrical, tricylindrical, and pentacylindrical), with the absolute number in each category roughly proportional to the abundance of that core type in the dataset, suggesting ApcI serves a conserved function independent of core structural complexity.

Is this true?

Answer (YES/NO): NO